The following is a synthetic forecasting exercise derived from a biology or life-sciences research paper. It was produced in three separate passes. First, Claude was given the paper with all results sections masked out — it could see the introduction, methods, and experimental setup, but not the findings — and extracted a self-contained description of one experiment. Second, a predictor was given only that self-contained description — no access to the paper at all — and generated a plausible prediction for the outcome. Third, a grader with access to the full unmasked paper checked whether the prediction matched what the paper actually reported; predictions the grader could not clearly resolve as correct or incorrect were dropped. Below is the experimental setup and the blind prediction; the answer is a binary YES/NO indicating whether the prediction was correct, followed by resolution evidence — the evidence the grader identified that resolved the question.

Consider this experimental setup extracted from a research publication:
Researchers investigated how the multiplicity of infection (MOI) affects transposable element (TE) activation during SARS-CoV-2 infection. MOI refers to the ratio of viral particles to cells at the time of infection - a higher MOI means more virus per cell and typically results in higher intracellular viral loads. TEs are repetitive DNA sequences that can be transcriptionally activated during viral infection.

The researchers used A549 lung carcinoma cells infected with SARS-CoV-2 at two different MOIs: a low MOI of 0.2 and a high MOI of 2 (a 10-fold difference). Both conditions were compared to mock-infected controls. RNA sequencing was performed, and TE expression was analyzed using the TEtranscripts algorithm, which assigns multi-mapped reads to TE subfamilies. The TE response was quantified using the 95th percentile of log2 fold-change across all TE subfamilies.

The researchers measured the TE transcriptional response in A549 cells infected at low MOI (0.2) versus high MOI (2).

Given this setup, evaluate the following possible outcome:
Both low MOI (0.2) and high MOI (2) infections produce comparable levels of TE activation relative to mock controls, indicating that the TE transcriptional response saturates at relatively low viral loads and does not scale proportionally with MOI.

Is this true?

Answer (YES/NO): NO